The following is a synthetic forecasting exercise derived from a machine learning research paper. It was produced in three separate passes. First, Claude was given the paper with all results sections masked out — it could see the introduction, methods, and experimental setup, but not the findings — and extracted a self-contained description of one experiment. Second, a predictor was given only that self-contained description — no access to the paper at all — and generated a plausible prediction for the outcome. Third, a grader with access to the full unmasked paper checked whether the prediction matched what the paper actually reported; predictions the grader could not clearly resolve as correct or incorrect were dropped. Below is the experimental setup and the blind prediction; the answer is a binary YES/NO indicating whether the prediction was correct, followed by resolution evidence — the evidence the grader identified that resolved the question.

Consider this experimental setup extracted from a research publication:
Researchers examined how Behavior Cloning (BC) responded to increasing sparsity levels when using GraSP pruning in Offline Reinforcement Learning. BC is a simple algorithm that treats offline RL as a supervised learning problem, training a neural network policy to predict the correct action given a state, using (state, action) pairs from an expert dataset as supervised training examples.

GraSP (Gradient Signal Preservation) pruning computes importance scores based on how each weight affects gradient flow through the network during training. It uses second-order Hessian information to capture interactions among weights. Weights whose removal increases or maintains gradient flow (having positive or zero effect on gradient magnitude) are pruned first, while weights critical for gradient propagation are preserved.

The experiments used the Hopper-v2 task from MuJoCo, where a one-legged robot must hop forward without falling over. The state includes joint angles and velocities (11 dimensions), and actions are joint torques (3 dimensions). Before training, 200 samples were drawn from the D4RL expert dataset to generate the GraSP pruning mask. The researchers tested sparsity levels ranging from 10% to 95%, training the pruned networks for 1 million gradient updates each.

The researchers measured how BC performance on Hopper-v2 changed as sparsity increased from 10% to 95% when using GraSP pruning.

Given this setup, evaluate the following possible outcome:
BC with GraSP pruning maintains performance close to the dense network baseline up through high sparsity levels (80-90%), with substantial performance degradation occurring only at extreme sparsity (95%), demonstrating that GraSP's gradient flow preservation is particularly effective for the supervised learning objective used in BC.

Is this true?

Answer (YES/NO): NO